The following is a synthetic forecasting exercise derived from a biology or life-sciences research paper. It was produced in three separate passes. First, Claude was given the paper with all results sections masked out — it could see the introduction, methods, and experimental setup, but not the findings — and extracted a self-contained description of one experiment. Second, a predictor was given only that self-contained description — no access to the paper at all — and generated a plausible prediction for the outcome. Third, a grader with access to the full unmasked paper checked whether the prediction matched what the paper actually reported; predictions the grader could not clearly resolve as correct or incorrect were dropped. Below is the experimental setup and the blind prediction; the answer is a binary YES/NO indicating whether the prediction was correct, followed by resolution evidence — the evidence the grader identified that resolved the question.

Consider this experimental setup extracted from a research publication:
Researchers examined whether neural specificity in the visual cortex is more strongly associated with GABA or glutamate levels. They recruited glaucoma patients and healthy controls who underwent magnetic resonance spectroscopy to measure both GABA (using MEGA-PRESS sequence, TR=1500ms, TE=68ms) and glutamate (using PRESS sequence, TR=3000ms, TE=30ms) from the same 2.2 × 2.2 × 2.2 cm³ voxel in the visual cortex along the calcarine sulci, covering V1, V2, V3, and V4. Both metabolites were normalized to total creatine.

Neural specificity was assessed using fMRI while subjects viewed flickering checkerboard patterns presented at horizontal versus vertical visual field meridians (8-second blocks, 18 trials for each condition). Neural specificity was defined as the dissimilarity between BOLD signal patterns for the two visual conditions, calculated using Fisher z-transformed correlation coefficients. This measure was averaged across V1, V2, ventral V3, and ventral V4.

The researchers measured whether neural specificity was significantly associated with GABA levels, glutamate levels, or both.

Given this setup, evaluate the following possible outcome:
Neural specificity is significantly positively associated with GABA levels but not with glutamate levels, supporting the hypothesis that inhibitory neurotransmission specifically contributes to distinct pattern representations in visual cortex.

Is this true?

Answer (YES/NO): YES